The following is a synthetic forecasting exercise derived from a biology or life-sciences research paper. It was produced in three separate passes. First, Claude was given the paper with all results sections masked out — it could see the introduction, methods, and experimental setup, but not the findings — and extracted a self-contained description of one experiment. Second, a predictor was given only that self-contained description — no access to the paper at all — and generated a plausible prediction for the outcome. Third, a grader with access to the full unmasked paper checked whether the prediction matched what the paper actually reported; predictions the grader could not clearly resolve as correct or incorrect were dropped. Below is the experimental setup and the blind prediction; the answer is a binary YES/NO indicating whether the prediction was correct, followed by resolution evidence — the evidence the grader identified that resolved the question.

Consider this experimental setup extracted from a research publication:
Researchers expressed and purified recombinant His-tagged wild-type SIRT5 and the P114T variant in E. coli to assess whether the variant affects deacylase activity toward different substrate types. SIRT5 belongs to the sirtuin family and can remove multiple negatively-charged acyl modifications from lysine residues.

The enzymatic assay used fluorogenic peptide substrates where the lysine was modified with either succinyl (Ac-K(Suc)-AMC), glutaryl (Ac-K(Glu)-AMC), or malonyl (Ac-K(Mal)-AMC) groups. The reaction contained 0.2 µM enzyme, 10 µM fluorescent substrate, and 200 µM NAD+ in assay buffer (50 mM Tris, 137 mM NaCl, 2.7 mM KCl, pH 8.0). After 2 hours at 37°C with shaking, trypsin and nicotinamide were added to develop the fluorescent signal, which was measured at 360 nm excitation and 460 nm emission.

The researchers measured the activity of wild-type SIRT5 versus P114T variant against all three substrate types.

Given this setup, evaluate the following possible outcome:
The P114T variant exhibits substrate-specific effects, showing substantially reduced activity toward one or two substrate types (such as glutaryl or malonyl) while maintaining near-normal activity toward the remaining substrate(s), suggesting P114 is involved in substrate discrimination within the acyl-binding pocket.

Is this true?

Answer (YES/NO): NO